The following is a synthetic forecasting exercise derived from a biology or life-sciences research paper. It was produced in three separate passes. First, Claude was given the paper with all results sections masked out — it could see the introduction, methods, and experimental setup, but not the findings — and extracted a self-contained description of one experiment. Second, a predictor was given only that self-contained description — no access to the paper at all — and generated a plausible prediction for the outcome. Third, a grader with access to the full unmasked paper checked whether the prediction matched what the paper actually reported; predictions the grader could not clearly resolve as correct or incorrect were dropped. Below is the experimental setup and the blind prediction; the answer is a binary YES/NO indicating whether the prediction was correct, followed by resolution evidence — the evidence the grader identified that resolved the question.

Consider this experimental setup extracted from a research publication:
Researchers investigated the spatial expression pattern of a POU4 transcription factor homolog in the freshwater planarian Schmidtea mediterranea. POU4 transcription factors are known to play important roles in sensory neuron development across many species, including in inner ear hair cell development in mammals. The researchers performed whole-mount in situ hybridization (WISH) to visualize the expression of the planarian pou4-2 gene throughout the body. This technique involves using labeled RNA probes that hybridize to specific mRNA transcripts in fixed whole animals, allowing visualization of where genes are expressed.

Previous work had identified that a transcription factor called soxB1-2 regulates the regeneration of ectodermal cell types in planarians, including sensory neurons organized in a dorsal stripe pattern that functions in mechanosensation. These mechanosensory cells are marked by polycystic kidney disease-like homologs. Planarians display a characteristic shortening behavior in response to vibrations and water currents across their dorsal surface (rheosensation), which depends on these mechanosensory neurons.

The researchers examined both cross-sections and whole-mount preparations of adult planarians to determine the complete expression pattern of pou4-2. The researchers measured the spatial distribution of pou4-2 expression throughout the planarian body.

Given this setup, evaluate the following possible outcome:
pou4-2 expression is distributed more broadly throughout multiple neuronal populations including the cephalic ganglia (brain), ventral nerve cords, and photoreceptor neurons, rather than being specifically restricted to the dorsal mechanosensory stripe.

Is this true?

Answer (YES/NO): NO